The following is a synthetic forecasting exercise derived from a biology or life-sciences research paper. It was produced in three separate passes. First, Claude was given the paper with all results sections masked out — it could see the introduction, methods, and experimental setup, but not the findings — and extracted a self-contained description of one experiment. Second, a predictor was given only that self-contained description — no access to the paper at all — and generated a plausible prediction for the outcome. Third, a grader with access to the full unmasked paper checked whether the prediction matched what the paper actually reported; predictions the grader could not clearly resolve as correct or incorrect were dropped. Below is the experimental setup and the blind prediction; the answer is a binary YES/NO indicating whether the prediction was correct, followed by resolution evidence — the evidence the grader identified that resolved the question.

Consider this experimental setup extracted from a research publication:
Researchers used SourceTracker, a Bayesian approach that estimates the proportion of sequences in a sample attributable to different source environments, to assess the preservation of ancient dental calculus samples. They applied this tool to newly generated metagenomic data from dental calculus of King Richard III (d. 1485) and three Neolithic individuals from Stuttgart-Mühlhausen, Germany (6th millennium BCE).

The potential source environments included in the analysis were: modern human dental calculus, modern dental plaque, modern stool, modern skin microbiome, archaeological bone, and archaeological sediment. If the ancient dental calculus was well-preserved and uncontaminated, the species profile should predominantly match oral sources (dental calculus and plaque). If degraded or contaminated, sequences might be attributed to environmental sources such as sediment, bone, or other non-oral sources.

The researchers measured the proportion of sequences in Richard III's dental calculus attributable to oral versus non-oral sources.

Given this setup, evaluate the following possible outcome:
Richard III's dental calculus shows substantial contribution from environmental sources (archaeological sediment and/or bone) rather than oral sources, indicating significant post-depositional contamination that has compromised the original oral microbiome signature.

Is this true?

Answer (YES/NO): NO